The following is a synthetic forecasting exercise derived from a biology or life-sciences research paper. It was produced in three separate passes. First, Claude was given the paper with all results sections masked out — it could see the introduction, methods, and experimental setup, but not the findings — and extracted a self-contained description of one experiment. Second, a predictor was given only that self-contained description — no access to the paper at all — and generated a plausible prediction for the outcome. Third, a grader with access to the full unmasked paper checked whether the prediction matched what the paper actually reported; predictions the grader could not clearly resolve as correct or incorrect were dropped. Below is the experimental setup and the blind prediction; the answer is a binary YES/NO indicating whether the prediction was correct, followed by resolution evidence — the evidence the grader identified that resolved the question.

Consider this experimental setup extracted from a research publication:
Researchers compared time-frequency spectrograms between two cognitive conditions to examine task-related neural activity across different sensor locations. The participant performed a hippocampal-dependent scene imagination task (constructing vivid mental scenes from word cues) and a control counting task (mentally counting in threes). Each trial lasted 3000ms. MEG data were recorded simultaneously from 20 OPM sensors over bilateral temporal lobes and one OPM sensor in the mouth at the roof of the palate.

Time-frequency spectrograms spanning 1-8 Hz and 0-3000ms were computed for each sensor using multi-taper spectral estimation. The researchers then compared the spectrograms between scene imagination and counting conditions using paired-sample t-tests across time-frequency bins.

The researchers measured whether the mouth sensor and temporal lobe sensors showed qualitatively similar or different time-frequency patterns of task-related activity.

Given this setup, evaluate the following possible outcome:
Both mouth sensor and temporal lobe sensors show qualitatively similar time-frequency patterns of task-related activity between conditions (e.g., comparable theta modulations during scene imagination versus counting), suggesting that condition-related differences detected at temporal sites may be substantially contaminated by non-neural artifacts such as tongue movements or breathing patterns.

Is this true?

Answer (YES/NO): NO